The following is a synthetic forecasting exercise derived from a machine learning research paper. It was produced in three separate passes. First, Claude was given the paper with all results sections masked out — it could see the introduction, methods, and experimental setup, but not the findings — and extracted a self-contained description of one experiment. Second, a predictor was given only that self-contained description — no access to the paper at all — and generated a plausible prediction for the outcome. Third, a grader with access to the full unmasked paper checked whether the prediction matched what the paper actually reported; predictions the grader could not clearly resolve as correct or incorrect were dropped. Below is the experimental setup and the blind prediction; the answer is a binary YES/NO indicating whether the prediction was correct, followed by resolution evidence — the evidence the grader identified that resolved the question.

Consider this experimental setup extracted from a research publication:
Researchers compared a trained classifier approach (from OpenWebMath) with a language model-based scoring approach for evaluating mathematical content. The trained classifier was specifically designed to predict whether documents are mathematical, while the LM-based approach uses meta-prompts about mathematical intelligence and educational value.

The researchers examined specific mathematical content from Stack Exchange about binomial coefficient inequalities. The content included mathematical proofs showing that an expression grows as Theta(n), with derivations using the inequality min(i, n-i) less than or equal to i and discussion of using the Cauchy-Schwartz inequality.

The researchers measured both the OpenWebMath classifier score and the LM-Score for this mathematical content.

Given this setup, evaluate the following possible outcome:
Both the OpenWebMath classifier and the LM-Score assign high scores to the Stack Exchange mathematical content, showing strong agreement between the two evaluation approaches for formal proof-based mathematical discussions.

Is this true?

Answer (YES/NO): YES